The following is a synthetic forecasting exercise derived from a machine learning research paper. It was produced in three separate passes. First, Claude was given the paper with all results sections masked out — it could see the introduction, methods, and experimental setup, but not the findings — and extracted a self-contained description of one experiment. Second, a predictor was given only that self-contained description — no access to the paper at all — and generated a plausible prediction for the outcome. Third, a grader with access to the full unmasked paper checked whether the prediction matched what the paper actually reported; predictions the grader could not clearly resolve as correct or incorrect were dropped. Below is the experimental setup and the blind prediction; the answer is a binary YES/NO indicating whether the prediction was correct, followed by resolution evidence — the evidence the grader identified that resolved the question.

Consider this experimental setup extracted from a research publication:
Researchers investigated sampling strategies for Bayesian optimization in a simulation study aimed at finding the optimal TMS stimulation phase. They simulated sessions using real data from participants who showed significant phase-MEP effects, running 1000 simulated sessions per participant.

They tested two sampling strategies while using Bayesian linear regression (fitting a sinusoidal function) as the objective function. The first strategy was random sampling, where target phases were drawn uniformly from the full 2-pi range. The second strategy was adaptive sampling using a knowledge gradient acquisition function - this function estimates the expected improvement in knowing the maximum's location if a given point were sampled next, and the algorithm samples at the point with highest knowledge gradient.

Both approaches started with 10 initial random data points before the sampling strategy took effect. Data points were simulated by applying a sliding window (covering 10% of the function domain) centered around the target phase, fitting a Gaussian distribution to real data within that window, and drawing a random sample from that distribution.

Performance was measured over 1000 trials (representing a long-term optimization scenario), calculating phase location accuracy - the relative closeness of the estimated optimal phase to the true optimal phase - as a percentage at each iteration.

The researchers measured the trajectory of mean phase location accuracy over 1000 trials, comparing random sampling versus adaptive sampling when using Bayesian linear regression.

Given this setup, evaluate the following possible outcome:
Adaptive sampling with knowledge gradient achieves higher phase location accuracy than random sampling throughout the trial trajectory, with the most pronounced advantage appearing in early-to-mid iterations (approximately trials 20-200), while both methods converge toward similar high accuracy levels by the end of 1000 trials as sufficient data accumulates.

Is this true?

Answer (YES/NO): NO